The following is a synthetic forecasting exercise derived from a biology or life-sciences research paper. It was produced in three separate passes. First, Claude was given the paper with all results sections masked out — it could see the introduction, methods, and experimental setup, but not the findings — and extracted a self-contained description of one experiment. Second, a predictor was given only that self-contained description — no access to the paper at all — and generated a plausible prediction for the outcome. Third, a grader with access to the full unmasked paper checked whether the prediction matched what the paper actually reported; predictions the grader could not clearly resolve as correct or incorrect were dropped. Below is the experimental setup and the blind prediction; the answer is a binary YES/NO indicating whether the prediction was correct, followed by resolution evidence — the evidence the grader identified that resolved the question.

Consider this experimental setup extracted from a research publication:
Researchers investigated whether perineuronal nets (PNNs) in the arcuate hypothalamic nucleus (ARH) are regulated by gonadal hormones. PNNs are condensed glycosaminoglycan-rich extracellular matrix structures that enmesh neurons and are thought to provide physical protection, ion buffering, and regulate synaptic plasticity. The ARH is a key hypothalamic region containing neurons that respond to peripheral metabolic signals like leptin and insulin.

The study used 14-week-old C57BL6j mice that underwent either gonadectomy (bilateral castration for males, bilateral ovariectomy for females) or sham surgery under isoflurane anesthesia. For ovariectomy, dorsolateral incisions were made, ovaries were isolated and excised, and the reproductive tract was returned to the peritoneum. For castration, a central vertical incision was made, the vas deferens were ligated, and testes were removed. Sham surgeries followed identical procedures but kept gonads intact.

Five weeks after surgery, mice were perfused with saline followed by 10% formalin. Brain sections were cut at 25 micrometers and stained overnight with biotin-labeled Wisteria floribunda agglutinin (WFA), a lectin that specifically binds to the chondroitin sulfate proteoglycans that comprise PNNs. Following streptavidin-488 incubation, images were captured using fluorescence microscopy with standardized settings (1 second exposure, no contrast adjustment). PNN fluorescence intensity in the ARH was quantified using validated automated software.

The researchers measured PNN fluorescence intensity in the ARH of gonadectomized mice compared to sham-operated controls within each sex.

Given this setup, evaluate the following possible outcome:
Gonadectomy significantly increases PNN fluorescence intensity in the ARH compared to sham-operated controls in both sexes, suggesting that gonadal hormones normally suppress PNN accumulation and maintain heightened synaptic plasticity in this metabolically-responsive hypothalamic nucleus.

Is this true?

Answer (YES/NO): NO